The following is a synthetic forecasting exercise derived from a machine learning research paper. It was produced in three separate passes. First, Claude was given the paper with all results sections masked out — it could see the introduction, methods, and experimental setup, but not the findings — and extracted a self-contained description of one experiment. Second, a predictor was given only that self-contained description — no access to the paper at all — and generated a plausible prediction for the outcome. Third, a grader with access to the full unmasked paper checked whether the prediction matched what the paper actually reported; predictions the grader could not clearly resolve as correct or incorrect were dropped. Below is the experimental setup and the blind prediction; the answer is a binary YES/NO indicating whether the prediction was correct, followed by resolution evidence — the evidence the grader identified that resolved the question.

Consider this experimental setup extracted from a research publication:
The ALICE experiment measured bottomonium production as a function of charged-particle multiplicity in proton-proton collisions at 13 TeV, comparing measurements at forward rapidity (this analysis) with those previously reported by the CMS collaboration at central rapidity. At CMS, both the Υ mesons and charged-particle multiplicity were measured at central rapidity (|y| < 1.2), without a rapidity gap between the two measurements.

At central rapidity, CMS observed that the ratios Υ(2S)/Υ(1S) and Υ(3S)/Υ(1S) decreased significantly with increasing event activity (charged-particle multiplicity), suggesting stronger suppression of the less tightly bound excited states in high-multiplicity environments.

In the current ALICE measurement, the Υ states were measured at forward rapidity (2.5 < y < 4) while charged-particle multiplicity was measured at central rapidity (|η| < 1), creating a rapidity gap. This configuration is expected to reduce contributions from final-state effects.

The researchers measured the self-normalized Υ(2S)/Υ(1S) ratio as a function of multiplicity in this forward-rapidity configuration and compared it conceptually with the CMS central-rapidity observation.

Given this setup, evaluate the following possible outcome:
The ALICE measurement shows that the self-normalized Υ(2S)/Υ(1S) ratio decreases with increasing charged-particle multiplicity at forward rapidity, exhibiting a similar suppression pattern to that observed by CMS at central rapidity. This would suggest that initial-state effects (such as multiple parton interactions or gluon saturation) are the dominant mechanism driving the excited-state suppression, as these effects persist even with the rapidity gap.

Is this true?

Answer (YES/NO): NO